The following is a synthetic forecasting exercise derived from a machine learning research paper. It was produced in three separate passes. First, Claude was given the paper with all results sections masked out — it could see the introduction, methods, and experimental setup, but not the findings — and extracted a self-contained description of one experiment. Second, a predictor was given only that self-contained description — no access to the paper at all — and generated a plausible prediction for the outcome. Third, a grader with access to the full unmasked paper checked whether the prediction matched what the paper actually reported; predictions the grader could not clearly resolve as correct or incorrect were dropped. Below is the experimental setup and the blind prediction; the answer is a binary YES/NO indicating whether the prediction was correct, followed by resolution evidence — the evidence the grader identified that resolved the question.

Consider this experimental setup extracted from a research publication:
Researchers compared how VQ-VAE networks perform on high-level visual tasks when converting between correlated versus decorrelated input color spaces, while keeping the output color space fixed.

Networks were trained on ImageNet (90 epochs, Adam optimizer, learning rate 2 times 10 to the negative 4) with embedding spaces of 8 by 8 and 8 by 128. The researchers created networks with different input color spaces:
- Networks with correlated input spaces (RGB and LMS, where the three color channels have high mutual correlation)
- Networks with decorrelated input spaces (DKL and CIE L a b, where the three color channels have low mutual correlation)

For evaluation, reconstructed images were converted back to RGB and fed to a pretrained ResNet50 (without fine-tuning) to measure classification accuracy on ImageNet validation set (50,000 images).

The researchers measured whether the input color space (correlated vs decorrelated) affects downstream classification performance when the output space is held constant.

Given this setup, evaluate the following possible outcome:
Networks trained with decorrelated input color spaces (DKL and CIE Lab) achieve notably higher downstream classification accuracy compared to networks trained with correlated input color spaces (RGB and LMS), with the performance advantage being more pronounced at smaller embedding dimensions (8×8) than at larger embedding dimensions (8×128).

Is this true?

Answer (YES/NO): NO